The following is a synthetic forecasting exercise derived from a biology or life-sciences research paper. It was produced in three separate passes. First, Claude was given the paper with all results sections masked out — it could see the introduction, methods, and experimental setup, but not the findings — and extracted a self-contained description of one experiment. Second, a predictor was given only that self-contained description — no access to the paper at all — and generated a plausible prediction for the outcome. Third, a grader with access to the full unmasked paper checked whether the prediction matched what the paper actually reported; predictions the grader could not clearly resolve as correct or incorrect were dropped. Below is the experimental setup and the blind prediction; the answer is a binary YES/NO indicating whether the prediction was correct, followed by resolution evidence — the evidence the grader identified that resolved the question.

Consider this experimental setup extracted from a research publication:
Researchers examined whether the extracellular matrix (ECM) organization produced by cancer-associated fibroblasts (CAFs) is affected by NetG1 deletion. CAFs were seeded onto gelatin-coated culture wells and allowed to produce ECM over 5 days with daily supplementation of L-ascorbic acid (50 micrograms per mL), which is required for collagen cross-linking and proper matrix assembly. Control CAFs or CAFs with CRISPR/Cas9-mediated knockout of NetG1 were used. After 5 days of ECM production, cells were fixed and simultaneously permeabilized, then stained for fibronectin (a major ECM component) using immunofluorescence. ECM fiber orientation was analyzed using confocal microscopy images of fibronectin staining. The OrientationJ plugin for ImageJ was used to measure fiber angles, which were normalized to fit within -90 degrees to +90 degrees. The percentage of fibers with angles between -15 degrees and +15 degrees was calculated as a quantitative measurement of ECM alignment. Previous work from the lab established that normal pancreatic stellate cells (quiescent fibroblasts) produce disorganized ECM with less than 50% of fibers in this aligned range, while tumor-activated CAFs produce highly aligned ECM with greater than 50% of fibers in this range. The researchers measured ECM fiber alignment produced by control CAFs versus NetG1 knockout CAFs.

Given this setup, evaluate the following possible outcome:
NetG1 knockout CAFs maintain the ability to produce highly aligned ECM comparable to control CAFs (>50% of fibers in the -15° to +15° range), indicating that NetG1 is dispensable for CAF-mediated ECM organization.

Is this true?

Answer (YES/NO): YES